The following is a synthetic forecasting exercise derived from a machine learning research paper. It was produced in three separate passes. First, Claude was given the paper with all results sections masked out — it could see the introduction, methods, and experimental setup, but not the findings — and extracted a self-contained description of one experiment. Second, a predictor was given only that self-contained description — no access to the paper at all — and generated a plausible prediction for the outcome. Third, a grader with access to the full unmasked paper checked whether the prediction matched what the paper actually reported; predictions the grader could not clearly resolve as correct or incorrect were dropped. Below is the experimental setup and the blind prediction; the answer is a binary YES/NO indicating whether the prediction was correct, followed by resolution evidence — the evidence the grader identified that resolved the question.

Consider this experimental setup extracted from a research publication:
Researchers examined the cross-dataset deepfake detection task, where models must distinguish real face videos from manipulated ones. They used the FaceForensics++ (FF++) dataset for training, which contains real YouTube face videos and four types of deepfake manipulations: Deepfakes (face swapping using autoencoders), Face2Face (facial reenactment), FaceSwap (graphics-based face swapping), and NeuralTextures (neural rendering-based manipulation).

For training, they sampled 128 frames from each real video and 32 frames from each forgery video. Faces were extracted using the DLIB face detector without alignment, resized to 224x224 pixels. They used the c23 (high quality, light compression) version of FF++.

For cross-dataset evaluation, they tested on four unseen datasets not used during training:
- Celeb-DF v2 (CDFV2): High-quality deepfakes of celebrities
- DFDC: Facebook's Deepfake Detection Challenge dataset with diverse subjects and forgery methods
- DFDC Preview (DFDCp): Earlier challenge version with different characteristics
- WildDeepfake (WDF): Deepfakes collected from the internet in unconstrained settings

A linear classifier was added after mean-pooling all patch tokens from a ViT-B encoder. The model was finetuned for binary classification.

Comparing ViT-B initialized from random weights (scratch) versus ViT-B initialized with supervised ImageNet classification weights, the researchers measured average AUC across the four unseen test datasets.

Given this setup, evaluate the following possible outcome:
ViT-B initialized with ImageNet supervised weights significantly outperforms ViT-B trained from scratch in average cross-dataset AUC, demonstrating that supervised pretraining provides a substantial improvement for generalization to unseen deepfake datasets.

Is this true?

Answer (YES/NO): YES